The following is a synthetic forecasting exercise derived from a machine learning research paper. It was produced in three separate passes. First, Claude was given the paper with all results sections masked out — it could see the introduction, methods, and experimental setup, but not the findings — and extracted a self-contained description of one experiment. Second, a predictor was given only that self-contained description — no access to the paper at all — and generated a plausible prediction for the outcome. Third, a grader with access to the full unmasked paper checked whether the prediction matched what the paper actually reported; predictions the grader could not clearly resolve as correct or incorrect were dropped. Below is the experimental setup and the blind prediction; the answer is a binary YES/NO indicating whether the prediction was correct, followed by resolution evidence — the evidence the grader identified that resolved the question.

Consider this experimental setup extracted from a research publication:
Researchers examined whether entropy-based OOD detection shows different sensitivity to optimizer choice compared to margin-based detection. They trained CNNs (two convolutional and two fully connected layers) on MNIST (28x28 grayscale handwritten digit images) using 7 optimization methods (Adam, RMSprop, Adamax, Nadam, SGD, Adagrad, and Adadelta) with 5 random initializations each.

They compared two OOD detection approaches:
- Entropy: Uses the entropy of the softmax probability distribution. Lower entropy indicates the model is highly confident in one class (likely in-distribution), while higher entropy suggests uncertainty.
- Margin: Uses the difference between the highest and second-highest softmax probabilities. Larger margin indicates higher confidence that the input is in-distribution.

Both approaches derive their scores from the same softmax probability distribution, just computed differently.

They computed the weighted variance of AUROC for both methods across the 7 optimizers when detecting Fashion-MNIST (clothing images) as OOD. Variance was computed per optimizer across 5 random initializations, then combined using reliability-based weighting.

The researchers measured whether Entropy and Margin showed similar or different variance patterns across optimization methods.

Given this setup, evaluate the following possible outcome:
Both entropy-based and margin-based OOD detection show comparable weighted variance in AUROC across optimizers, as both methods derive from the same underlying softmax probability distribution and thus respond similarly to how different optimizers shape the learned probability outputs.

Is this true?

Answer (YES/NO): YES